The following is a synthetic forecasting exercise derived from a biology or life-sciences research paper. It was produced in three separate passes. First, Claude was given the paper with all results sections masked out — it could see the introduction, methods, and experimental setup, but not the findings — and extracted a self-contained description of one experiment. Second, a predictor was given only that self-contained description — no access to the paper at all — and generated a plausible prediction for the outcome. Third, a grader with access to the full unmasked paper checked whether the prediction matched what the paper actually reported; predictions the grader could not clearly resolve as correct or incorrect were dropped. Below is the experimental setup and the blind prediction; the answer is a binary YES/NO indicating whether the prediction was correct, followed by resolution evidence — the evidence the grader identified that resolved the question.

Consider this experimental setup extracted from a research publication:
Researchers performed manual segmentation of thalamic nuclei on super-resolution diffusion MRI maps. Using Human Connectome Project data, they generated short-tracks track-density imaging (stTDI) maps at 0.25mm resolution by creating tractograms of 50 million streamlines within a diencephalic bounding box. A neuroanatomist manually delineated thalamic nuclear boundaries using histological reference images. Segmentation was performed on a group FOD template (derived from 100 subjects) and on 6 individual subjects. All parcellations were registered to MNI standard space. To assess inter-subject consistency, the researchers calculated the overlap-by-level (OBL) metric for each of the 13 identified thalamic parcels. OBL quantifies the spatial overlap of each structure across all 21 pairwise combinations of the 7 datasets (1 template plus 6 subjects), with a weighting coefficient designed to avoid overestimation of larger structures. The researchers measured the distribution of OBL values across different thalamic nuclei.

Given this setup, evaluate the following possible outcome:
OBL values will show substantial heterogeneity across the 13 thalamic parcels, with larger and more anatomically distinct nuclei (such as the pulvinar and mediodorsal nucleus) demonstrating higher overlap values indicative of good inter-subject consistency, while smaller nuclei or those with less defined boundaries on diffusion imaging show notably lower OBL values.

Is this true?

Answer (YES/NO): YES